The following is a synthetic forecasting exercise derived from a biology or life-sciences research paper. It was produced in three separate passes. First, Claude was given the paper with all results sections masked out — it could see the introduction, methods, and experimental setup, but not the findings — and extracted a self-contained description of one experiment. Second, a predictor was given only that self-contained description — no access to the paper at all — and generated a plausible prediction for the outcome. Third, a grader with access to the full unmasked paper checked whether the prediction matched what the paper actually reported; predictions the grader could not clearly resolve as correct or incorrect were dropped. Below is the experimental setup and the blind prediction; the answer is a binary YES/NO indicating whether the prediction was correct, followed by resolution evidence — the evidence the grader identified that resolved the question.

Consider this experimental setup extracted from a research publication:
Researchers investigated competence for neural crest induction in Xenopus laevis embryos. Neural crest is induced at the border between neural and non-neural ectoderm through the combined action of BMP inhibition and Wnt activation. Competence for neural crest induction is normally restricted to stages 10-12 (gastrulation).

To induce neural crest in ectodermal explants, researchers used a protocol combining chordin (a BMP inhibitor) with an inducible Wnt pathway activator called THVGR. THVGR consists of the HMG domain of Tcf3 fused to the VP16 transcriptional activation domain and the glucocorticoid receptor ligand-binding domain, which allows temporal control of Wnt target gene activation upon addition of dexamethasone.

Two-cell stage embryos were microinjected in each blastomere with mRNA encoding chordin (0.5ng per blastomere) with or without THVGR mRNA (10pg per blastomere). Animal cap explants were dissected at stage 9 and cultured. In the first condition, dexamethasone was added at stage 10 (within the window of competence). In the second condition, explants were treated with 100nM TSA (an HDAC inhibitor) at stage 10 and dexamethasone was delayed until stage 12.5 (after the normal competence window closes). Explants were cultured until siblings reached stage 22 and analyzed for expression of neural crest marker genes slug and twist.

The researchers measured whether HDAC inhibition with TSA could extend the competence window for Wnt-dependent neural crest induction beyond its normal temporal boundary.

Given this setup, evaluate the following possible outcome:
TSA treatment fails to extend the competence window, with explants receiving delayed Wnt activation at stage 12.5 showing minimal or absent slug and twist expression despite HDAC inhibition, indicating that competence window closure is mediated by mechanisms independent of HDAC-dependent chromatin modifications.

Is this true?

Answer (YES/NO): YES